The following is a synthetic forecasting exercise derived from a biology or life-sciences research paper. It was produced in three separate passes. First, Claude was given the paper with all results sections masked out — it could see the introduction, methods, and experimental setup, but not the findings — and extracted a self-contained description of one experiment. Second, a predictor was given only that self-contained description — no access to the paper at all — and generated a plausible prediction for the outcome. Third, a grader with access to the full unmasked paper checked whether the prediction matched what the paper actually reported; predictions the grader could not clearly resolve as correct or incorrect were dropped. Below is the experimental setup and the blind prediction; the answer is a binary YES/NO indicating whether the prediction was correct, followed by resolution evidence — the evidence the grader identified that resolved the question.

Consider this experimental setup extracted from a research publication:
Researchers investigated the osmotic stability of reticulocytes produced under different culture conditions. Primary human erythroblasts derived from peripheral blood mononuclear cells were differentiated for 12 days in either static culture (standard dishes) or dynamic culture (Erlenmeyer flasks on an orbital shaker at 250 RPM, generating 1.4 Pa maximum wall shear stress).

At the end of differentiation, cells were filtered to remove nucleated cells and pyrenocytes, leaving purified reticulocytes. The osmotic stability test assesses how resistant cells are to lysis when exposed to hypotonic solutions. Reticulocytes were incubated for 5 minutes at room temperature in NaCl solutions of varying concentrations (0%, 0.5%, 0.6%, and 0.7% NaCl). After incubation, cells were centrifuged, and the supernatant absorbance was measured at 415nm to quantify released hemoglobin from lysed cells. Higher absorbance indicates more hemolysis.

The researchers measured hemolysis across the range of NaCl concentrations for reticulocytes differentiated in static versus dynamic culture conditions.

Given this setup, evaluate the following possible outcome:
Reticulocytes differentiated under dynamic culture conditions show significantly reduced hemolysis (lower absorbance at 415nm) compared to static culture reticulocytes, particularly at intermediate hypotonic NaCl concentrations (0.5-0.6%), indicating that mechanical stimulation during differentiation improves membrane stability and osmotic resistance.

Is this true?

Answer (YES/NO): YES